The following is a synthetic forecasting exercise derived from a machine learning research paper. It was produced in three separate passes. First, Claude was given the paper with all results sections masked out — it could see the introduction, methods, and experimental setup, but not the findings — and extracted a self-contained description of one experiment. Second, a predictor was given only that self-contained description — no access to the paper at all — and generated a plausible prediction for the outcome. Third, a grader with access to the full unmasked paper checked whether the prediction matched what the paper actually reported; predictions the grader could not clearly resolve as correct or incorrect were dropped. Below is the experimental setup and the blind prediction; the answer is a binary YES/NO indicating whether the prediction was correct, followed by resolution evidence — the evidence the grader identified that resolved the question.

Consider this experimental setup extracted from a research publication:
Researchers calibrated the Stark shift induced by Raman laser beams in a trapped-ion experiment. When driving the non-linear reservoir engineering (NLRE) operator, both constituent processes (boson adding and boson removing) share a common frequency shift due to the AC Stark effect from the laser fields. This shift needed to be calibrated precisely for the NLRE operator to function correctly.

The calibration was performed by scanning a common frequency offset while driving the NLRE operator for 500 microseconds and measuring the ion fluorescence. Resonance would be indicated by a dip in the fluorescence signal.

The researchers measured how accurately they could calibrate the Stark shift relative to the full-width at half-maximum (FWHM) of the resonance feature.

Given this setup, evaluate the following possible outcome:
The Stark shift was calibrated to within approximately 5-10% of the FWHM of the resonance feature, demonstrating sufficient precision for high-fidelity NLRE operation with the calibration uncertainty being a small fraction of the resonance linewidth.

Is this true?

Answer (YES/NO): NO